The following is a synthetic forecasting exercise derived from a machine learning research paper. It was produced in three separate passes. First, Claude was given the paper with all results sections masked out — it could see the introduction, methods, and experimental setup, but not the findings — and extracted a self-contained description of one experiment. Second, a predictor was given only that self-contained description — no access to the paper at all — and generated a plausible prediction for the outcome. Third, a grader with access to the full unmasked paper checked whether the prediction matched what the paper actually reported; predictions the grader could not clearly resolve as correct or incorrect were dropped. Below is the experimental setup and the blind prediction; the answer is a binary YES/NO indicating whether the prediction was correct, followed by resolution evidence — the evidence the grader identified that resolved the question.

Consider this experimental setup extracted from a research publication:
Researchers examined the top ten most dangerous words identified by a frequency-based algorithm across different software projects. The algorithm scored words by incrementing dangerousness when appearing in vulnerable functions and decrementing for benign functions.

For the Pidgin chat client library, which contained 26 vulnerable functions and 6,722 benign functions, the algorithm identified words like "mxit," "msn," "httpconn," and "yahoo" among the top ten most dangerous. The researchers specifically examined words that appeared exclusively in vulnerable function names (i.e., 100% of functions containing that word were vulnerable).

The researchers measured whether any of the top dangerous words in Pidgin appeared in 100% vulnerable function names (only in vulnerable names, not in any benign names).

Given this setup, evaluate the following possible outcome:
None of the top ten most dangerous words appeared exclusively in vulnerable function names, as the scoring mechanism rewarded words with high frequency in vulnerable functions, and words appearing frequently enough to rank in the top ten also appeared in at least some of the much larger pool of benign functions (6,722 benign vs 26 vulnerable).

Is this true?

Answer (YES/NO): NO